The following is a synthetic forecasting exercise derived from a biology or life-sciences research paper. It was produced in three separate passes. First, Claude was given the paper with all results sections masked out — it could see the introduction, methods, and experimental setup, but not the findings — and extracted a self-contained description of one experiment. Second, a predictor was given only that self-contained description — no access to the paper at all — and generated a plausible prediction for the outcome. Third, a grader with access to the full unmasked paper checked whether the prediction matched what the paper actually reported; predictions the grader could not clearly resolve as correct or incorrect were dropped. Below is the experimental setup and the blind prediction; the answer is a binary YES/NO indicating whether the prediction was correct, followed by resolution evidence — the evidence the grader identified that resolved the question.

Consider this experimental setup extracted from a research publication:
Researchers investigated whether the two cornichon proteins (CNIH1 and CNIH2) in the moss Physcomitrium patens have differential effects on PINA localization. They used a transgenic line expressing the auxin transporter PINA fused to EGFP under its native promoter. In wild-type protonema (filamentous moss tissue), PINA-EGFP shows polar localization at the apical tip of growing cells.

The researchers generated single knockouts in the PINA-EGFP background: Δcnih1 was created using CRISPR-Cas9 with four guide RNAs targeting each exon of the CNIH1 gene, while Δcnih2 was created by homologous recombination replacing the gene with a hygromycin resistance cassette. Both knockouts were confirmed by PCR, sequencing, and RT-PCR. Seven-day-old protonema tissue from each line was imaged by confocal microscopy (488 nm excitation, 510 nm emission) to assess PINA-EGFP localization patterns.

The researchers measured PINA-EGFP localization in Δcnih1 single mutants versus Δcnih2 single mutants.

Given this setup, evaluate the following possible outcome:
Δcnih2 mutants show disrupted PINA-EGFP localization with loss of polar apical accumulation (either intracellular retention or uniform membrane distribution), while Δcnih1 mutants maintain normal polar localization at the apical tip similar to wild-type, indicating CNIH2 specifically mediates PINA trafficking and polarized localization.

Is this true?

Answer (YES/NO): YES